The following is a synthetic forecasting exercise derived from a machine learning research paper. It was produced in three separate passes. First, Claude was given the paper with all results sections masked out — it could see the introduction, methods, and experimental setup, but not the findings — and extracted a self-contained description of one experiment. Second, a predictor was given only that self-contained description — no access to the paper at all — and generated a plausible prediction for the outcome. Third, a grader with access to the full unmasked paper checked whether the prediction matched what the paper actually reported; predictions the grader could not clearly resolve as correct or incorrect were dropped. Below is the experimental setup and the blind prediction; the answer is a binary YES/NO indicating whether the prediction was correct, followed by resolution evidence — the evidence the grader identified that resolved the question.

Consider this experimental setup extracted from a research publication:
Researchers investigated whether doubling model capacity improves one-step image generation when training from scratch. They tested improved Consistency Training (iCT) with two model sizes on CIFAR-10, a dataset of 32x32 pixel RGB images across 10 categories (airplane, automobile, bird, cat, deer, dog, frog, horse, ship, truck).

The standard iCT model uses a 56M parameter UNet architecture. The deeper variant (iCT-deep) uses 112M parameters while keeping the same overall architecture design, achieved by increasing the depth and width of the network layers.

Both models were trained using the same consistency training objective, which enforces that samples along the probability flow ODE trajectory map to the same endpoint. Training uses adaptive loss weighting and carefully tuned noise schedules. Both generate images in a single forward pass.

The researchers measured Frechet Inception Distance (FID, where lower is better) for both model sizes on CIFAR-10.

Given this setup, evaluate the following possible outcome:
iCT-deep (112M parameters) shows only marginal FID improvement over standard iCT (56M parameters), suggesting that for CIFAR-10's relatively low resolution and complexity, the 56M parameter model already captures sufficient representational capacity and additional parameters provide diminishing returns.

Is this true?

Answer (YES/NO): YES